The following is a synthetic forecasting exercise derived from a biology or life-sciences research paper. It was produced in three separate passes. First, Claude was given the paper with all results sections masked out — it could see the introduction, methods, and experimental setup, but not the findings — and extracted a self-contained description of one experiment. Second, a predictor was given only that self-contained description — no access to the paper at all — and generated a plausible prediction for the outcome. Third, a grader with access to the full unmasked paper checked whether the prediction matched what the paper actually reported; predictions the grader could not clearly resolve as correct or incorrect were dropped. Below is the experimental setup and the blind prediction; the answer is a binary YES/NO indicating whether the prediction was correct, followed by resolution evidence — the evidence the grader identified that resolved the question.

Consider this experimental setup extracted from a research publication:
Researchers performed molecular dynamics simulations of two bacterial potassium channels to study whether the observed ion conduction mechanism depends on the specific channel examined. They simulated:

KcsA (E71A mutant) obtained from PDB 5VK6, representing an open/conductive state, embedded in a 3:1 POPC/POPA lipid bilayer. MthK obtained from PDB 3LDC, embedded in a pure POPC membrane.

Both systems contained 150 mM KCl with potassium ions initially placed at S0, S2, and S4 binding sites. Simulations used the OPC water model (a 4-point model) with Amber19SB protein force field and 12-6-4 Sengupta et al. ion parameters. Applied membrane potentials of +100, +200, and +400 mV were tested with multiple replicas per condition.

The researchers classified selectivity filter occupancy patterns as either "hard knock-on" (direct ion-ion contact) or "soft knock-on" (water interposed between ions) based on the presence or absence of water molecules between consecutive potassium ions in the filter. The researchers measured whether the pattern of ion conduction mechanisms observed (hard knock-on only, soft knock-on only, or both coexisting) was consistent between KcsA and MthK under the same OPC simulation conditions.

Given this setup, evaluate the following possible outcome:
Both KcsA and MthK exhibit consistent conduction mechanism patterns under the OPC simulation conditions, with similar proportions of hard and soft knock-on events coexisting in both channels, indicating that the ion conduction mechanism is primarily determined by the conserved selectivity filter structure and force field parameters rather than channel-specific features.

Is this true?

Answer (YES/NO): NO